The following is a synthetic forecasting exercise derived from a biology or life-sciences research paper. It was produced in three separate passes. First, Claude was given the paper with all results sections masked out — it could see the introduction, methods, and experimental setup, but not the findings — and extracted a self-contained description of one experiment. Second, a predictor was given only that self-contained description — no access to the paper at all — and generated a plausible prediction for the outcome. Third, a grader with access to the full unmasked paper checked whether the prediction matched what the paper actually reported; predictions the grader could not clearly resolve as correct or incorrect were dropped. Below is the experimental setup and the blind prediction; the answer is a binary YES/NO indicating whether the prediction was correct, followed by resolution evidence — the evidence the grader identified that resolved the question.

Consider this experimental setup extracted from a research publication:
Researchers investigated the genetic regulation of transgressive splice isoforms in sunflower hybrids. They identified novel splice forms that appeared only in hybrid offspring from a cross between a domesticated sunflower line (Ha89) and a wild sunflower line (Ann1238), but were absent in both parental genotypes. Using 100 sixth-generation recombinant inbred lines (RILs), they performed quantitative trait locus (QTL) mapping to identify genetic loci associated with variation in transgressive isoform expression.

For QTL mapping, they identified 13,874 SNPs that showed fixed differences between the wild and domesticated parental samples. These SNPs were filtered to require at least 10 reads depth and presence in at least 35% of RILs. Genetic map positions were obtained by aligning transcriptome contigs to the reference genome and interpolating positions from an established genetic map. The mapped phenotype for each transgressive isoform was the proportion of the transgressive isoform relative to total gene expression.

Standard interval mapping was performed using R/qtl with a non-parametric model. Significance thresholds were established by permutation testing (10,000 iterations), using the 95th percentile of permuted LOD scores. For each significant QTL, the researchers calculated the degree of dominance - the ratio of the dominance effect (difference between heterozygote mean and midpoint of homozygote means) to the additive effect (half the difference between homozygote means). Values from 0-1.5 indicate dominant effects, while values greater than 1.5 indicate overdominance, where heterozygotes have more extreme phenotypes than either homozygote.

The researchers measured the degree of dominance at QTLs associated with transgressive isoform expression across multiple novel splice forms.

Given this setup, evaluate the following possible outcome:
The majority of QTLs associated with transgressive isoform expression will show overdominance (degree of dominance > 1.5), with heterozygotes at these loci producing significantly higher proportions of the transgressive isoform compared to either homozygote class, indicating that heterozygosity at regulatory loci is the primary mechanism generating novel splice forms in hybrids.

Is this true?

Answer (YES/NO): NO